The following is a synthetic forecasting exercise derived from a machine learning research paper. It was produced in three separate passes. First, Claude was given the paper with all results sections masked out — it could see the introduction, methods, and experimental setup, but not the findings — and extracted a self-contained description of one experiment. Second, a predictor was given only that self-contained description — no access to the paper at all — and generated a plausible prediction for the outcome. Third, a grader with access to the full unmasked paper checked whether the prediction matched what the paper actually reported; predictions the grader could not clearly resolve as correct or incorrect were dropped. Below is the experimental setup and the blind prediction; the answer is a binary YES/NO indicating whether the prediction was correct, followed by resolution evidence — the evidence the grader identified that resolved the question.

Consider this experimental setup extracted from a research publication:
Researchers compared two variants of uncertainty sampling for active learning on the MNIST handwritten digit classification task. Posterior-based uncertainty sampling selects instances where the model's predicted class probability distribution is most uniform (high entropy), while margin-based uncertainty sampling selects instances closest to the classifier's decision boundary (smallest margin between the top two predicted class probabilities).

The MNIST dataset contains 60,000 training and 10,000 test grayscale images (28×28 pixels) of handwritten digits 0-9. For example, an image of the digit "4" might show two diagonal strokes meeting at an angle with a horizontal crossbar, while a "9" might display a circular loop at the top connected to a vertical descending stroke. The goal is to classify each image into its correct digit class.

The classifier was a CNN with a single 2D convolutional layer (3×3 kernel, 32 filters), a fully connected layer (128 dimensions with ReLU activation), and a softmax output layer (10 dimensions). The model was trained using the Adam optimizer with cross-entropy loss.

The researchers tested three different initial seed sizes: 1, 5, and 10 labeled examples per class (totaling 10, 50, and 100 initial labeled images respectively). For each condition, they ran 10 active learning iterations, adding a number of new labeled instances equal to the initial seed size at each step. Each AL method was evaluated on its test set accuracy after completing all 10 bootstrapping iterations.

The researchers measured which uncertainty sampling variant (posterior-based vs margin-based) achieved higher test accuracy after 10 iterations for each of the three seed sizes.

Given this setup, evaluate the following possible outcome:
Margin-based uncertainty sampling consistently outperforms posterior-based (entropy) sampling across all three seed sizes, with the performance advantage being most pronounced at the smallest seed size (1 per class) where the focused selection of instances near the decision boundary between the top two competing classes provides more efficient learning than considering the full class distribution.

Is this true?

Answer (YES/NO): NO